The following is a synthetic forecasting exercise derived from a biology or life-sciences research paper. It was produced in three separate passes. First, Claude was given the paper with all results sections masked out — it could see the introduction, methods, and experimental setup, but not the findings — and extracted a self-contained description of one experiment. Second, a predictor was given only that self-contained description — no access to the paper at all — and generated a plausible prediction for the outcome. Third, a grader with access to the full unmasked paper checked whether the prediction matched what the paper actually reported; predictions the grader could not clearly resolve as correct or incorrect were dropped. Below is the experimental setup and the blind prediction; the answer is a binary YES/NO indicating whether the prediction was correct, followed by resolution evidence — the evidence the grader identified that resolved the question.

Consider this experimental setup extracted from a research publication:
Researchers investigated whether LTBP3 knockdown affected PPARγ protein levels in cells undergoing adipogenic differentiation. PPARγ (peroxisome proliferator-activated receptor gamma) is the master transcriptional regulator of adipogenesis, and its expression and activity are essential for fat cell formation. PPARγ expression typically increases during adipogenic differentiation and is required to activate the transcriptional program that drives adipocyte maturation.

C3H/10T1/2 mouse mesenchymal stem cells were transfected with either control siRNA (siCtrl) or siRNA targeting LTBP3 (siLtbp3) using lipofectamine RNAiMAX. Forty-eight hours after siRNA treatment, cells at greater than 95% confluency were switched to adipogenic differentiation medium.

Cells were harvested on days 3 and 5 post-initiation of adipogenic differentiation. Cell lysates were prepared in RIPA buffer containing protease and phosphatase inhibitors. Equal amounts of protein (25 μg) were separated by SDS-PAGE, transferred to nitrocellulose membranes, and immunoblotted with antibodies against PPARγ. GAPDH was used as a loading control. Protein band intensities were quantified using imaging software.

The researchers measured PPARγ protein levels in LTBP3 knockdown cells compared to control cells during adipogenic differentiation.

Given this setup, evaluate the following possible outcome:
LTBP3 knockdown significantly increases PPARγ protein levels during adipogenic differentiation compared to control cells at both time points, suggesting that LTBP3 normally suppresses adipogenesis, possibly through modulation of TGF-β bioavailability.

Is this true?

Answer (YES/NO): NO